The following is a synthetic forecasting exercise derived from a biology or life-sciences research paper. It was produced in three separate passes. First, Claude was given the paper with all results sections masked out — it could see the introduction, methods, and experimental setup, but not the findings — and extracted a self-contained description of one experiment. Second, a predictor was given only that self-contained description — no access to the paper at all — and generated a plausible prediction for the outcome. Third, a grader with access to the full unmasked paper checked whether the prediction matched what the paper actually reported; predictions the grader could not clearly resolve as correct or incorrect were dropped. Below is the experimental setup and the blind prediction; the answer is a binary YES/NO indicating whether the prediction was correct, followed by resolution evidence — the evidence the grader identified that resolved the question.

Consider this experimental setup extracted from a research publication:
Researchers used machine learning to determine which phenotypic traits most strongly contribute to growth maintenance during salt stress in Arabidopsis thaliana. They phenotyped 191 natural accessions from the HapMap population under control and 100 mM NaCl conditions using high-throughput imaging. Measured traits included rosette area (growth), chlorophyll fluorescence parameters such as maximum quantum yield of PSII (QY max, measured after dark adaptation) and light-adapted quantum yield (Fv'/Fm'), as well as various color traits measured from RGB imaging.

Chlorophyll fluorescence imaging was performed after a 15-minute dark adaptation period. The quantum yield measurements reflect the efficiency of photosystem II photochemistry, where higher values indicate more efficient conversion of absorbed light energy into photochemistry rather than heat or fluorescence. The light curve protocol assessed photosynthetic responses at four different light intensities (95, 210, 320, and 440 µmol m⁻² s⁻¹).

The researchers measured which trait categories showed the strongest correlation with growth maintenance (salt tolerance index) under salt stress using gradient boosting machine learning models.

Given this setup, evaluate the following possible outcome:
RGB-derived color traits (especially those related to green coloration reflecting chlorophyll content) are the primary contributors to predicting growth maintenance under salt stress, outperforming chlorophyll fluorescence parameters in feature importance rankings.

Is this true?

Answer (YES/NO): NO